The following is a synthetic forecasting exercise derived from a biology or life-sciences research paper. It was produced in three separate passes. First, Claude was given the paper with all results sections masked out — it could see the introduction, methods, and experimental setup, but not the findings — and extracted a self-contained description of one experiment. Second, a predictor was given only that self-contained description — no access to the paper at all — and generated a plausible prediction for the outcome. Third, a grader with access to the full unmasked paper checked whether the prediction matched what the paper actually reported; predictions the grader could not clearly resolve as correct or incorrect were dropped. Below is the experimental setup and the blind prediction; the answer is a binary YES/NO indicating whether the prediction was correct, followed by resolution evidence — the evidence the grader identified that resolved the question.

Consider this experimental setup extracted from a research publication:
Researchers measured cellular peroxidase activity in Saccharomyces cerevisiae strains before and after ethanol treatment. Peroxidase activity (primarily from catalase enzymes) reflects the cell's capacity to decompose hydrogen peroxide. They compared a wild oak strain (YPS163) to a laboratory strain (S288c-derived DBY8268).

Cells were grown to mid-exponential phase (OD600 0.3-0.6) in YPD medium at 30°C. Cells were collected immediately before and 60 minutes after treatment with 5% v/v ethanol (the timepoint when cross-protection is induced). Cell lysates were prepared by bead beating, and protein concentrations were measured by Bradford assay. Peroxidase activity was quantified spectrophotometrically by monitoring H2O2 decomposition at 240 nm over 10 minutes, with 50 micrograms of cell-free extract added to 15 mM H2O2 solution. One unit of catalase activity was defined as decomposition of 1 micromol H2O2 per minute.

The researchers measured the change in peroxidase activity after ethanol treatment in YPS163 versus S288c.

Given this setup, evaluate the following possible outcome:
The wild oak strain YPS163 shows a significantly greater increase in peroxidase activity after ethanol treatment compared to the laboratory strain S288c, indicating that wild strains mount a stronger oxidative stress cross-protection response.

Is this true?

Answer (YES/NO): YES